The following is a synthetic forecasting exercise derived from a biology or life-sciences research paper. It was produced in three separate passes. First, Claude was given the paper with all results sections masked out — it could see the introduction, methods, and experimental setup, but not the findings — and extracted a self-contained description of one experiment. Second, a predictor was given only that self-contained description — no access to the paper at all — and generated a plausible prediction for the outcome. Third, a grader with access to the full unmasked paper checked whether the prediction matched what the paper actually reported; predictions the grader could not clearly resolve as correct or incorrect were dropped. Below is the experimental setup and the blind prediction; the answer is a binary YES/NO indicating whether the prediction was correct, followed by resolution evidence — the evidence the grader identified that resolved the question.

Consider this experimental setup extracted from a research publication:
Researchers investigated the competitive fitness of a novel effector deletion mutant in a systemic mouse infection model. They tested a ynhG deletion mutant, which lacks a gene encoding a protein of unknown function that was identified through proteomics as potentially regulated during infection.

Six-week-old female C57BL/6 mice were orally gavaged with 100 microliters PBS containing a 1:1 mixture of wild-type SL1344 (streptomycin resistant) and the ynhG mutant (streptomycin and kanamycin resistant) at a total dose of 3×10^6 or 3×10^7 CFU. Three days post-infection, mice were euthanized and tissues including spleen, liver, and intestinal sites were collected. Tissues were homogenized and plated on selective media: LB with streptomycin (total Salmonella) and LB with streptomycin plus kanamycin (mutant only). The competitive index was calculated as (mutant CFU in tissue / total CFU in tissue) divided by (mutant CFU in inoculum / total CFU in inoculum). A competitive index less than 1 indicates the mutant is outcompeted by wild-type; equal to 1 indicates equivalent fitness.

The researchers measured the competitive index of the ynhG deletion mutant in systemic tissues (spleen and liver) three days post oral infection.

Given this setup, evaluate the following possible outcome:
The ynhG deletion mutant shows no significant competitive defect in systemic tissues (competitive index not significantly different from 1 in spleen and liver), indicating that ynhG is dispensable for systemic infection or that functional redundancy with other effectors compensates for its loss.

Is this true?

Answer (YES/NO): NO